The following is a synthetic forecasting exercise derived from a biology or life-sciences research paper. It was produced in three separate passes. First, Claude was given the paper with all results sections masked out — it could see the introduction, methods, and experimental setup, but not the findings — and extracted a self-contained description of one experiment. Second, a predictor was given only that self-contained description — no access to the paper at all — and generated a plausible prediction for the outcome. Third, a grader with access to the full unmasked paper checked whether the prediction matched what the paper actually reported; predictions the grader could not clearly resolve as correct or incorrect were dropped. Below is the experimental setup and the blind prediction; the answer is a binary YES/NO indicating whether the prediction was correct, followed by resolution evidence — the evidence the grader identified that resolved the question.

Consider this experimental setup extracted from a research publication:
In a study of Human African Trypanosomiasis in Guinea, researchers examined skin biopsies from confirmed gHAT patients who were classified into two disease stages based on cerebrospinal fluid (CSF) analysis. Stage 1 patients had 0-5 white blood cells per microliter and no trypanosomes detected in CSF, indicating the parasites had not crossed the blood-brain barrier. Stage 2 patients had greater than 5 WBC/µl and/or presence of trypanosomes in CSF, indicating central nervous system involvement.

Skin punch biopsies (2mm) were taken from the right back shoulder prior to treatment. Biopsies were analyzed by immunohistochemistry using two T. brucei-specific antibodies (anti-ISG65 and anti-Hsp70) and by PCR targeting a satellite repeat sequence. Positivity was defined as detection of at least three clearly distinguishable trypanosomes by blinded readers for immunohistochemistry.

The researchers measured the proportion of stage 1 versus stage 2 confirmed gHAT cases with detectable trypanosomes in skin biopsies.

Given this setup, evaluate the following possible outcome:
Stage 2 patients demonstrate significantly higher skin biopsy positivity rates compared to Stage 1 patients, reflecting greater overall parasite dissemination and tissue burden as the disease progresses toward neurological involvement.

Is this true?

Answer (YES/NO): NO